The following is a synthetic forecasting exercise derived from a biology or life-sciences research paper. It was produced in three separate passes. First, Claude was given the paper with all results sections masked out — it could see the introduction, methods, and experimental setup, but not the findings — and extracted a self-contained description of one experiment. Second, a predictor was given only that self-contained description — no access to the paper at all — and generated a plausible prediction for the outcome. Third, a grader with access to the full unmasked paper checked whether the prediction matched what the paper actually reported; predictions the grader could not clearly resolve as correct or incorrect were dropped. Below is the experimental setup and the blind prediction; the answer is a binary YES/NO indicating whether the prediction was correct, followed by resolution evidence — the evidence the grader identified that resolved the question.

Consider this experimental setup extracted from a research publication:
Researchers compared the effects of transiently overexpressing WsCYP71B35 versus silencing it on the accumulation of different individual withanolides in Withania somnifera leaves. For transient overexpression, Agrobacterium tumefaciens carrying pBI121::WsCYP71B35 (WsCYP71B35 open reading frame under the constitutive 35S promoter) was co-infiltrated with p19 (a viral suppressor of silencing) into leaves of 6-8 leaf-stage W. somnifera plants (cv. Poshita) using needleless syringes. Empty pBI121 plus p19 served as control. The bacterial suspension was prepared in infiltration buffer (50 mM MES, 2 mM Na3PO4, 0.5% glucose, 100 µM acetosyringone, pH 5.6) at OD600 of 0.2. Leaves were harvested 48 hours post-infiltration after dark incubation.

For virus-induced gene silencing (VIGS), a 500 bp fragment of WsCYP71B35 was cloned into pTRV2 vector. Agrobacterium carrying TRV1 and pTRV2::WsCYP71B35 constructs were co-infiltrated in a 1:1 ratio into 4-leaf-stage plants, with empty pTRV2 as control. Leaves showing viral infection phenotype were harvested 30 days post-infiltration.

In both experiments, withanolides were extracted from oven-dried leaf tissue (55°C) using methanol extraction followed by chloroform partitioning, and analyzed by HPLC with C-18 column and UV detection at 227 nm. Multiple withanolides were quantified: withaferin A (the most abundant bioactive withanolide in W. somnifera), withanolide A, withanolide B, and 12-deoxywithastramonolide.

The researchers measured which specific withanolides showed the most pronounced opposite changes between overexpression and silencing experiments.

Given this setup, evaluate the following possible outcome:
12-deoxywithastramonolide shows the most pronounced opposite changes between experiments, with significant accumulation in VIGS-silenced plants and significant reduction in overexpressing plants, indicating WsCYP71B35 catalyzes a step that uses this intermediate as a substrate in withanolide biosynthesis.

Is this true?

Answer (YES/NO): NO